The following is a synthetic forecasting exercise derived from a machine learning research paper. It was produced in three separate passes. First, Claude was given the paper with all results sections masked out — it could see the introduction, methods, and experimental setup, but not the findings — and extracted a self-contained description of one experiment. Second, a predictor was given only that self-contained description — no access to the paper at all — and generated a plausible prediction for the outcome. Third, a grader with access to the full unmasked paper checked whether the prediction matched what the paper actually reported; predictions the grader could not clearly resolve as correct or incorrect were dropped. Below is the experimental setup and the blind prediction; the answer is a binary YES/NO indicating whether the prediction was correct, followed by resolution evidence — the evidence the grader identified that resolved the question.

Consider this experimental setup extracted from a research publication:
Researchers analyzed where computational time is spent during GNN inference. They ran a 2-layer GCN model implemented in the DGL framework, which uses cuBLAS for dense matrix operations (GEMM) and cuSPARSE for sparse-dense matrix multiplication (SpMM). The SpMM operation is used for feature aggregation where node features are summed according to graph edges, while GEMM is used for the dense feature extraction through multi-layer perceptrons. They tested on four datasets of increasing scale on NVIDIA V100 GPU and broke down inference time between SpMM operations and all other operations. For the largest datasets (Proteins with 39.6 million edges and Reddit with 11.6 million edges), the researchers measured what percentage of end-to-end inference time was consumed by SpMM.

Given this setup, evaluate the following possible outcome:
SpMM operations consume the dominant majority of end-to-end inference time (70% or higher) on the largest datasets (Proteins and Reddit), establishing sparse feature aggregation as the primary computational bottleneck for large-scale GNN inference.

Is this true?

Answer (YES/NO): YES